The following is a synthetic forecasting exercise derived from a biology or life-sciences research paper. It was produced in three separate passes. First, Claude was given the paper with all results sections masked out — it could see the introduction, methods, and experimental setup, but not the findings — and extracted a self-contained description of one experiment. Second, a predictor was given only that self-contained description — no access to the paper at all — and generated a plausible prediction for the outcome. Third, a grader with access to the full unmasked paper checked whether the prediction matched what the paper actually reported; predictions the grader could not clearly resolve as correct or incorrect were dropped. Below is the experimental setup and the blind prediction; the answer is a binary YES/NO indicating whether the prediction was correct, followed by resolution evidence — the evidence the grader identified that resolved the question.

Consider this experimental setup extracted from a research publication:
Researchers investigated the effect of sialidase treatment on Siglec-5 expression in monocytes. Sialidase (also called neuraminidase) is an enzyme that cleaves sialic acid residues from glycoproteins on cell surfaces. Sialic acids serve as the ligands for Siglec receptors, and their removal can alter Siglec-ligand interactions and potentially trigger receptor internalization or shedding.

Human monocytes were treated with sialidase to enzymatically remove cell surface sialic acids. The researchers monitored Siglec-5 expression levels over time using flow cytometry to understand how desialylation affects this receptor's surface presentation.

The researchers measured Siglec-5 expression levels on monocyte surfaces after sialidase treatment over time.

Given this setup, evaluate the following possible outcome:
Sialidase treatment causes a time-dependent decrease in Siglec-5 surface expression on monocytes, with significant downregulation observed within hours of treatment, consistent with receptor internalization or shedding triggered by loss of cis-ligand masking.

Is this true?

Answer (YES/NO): NO